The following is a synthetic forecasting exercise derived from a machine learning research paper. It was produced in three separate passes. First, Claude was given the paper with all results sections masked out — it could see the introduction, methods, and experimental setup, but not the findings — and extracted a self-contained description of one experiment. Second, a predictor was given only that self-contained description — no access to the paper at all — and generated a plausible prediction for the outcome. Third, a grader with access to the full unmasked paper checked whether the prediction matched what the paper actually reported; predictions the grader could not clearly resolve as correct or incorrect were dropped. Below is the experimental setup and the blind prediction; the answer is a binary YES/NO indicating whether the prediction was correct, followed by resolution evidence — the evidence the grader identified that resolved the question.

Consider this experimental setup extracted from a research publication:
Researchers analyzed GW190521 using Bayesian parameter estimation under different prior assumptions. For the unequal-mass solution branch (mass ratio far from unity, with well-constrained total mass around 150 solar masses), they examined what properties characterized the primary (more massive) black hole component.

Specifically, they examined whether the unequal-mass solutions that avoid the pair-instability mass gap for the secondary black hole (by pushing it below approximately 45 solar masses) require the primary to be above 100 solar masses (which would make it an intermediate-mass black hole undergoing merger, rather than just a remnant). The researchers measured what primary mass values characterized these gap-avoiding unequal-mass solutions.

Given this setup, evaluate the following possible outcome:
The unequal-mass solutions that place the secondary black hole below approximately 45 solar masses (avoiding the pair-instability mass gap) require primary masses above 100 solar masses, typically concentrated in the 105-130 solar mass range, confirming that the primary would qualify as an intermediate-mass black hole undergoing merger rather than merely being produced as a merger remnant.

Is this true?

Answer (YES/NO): NO